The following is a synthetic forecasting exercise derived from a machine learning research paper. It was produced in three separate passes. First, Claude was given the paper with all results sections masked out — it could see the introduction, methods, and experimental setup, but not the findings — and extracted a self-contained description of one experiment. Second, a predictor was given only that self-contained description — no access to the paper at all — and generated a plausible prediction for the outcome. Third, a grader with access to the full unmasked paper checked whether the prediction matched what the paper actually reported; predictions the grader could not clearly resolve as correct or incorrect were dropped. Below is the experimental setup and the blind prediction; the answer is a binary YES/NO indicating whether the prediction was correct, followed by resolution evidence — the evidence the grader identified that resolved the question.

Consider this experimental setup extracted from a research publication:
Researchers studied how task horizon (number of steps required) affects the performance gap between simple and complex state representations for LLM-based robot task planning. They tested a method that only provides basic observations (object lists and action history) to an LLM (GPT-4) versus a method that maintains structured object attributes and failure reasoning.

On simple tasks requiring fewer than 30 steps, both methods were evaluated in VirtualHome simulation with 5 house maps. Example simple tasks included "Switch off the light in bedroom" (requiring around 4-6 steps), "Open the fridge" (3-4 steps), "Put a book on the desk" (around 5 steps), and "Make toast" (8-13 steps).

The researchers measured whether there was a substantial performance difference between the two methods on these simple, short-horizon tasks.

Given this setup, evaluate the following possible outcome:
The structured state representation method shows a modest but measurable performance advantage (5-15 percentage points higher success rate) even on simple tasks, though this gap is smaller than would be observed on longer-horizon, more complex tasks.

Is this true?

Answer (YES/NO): YES